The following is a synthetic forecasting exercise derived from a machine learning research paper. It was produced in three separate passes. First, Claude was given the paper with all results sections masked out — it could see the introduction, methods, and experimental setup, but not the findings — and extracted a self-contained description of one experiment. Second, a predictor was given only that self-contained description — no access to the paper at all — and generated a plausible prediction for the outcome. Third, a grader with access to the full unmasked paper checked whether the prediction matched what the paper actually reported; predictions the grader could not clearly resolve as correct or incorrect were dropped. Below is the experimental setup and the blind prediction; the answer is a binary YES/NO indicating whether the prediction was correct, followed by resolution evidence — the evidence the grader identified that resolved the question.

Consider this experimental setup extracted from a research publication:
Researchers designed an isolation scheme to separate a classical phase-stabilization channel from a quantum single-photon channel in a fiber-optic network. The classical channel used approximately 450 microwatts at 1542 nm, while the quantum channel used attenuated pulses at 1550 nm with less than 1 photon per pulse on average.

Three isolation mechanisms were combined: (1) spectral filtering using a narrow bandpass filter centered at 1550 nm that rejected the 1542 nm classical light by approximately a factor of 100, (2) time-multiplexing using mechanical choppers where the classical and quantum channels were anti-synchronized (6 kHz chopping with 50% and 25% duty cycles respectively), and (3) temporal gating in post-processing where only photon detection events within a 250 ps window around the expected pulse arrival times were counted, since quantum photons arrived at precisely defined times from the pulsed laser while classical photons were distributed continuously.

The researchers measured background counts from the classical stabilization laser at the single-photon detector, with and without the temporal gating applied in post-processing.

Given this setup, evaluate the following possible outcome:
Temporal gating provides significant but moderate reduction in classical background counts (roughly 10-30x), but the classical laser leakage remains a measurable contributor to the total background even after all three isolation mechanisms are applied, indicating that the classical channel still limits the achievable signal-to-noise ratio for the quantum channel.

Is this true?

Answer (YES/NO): NO